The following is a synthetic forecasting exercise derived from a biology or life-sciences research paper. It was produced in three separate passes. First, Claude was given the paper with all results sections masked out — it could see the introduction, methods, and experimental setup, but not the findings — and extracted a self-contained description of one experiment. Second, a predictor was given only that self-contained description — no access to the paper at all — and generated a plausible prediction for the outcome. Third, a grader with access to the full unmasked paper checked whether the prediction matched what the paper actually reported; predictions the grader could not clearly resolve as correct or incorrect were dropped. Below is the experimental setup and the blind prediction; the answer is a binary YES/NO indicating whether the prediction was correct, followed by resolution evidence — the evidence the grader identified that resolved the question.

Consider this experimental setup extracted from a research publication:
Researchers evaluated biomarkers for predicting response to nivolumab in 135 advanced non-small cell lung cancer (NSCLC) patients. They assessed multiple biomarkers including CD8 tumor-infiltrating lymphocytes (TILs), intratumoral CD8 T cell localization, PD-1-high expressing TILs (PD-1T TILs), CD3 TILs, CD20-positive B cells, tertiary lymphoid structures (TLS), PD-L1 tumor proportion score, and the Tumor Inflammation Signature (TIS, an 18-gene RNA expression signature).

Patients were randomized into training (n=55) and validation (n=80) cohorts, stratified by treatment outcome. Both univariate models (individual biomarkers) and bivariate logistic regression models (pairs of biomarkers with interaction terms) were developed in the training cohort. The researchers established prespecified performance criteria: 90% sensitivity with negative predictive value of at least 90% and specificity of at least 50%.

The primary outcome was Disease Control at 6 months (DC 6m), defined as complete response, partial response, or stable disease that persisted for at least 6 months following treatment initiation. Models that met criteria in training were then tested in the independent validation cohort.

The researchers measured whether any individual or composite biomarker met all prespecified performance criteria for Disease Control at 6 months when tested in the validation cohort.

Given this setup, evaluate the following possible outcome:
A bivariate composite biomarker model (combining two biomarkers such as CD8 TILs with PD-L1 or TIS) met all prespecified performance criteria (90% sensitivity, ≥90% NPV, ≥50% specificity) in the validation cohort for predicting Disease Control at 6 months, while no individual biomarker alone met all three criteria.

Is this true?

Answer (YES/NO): NO